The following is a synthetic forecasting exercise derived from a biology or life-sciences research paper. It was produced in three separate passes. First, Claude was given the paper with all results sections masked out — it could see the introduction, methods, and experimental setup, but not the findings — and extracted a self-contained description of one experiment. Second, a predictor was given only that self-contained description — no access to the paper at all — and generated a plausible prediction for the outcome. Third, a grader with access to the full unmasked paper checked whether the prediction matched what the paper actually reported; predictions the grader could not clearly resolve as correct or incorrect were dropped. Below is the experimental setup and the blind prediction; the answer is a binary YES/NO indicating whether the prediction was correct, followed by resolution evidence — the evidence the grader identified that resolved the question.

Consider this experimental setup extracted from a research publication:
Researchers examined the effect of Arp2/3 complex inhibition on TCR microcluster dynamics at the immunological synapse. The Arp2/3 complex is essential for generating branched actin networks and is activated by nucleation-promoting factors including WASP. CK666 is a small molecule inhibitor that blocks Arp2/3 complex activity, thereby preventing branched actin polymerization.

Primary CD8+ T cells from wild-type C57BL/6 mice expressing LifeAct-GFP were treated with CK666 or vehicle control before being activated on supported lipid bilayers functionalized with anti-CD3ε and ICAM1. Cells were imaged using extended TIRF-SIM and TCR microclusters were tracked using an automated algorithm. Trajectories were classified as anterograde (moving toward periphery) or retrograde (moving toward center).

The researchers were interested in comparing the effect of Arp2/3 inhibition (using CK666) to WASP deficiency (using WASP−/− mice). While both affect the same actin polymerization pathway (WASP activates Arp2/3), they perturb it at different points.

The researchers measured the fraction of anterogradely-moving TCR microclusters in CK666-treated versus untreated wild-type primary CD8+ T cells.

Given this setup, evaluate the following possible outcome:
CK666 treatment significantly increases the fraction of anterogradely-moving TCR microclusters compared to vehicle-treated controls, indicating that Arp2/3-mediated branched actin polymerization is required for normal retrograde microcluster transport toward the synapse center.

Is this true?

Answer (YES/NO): NO